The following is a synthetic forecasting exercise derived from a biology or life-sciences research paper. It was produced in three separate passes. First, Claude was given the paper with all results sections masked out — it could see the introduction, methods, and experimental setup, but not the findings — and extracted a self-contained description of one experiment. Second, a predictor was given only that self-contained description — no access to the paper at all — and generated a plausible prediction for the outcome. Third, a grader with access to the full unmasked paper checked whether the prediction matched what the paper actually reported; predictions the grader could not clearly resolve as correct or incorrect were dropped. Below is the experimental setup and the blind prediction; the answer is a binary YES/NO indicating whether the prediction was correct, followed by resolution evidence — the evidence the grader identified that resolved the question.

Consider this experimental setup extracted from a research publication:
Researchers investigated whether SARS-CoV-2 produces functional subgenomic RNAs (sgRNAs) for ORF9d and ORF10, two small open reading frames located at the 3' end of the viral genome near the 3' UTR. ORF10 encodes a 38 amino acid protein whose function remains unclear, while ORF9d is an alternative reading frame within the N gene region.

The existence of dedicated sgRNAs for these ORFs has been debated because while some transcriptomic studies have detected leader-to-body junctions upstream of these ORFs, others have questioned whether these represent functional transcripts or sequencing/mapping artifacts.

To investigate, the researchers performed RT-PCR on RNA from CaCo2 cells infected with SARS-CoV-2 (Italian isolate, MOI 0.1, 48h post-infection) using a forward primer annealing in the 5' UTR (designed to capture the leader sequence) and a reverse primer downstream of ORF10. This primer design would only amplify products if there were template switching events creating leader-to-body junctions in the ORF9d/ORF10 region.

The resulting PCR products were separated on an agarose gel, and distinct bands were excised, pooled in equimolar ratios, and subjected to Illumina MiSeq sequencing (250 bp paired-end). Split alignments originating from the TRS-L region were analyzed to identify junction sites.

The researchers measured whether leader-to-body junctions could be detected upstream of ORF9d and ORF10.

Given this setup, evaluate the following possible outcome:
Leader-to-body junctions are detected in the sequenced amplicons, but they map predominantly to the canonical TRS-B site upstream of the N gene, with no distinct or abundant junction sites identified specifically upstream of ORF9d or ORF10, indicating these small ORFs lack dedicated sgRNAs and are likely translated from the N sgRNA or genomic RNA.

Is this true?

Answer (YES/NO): NO